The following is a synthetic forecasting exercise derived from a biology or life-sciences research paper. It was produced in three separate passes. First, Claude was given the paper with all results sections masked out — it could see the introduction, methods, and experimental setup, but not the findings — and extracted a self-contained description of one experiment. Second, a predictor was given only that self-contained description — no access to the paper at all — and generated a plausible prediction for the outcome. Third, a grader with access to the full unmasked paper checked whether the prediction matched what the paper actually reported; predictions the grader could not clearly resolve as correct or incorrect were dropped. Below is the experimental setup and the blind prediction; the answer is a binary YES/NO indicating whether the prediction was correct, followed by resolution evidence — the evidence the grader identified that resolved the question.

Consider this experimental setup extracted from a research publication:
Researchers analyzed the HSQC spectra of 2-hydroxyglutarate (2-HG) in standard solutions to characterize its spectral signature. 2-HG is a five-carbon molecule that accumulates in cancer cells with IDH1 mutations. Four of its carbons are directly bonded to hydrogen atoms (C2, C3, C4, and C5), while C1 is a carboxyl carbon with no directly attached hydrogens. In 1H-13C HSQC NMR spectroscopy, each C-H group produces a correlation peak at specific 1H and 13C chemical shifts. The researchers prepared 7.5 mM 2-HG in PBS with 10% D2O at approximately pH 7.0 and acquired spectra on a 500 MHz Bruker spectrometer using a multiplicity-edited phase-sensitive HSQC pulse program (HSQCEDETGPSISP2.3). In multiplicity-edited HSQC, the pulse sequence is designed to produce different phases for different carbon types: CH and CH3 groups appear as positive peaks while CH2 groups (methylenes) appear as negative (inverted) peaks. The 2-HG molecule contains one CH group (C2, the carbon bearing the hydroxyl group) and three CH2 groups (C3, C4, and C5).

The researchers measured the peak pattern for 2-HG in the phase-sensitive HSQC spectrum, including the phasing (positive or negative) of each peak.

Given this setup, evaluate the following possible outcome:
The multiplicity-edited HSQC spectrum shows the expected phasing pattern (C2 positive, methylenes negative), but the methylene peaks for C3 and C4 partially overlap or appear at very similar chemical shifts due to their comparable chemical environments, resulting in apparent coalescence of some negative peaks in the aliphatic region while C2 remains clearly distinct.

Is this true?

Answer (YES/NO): NO